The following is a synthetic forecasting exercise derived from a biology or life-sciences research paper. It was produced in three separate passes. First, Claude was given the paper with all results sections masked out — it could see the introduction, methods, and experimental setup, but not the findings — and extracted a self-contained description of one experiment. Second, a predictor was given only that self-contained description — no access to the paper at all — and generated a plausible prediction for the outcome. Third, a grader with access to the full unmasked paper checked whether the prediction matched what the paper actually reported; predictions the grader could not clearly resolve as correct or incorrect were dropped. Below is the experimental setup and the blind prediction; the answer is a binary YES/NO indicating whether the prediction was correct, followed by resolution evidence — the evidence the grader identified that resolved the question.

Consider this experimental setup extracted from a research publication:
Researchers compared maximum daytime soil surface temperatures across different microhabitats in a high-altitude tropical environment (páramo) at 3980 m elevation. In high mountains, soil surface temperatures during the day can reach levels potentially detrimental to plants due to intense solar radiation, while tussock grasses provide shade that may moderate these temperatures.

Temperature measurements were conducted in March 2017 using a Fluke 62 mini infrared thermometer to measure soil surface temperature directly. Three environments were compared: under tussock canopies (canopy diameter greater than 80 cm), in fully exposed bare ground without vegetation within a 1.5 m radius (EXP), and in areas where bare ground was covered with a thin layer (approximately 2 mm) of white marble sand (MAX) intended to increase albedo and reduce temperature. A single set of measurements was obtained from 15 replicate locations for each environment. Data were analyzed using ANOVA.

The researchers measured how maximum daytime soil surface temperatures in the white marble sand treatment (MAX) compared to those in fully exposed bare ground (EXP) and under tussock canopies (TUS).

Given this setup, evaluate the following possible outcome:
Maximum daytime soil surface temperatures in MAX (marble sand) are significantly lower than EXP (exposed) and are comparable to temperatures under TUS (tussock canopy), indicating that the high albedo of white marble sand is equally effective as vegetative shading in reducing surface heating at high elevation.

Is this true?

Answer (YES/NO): NO